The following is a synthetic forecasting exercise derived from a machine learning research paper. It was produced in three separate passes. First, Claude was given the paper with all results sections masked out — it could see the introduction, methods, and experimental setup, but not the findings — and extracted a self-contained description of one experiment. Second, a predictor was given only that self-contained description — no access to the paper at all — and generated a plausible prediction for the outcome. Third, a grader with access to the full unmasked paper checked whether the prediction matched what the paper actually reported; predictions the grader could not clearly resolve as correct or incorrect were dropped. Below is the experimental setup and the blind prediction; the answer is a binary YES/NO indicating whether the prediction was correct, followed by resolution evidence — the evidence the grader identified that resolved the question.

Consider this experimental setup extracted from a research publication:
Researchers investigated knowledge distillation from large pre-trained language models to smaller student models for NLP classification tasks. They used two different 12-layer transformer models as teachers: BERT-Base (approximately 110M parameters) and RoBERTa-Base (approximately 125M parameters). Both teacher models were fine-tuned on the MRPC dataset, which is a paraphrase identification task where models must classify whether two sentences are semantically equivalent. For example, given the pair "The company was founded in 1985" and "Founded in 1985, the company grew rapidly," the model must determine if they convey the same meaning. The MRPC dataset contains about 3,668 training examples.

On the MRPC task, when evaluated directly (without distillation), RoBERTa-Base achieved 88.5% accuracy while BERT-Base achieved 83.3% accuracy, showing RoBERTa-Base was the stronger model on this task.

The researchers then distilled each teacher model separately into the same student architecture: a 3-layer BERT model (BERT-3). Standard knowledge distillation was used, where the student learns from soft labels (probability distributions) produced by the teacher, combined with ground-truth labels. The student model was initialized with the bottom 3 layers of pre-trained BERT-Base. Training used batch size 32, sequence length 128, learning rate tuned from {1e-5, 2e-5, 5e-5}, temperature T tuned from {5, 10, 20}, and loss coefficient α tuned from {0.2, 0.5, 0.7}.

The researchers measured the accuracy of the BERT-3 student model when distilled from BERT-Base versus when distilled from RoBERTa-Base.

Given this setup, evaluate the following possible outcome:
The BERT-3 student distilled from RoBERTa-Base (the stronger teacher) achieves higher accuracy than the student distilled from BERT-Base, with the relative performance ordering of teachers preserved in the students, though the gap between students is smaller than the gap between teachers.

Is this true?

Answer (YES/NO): NO